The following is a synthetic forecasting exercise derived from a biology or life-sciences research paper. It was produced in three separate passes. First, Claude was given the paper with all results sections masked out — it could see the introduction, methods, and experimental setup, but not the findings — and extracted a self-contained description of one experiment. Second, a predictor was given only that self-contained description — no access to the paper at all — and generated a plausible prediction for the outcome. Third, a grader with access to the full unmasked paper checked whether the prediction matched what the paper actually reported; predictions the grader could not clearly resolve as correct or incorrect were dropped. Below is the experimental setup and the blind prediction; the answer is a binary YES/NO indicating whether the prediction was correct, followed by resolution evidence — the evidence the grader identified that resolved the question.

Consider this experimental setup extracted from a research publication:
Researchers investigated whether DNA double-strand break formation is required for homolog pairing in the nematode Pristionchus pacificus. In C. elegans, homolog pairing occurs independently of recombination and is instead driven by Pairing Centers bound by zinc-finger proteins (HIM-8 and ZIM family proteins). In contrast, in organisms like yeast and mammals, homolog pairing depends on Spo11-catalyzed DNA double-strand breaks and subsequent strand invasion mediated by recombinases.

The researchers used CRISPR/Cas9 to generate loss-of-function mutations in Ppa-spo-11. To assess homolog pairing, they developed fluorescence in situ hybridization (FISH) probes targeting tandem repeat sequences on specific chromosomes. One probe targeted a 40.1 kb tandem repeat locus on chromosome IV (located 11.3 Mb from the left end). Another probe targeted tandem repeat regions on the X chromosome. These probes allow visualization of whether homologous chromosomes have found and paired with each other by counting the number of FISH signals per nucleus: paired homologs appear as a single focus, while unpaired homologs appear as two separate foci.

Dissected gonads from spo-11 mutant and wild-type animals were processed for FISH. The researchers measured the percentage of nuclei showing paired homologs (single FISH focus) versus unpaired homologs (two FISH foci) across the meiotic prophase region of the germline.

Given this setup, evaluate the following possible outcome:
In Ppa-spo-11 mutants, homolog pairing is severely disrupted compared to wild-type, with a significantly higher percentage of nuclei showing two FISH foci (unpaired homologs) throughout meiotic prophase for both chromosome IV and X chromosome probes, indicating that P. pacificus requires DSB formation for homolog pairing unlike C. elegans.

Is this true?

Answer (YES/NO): YES